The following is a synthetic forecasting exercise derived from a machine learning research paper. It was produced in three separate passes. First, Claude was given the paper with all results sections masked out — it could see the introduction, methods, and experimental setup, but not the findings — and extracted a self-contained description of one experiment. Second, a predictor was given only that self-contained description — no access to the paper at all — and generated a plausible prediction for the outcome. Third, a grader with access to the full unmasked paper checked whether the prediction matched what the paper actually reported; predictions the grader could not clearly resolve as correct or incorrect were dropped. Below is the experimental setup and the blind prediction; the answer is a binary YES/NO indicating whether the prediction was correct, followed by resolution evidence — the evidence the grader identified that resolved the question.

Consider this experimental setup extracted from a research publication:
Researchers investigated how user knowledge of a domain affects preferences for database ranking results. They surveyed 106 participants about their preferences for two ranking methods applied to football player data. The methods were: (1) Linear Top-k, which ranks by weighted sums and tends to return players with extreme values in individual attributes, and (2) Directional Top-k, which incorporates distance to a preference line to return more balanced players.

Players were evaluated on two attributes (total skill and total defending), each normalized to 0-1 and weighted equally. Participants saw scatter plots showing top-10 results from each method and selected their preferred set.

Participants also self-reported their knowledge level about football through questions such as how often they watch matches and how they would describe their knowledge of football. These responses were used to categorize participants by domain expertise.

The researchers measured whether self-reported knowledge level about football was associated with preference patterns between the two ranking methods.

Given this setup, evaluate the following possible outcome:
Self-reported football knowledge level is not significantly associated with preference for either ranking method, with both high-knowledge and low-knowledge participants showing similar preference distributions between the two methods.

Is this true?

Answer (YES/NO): NO